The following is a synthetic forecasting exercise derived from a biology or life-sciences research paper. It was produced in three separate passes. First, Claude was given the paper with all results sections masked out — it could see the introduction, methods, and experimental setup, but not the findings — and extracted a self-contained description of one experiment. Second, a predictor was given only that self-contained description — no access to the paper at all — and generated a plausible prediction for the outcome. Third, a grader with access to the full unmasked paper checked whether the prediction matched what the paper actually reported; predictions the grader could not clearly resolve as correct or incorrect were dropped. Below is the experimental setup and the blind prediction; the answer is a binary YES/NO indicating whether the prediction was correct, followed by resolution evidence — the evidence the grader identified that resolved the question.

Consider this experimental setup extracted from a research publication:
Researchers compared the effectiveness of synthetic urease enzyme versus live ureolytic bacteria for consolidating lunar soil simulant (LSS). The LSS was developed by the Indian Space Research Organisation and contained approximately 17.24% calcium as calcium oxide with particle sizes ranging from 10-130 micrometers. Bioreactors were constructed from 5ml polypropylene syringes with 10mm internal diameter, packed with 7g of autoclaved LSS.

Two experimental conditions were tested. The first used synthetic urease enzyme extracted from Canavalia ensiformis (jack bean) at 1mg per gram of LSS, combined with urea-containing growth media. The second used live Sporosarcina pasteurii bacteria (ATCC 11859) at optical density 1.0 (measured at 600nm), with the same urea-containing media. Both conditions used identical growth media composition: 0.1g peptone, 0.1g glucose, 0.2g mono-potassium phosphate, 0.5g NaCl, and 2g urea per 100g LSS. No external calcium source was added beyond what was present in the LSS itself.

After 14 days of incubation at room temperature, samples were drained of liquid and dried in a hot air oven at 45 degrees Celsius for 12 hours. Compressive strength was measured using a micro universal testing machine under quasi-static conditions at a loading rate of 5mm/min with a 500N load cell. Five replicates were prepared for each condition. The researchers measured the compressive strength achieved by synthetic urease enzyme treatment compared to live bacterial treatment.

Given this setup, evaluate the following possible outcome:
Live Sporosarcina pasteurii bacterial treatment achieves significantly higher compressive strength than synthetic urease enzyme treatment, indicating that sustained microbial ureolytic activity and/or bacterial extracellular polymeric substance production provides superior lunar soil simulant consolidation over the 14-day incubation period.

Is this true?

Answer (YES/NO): YES